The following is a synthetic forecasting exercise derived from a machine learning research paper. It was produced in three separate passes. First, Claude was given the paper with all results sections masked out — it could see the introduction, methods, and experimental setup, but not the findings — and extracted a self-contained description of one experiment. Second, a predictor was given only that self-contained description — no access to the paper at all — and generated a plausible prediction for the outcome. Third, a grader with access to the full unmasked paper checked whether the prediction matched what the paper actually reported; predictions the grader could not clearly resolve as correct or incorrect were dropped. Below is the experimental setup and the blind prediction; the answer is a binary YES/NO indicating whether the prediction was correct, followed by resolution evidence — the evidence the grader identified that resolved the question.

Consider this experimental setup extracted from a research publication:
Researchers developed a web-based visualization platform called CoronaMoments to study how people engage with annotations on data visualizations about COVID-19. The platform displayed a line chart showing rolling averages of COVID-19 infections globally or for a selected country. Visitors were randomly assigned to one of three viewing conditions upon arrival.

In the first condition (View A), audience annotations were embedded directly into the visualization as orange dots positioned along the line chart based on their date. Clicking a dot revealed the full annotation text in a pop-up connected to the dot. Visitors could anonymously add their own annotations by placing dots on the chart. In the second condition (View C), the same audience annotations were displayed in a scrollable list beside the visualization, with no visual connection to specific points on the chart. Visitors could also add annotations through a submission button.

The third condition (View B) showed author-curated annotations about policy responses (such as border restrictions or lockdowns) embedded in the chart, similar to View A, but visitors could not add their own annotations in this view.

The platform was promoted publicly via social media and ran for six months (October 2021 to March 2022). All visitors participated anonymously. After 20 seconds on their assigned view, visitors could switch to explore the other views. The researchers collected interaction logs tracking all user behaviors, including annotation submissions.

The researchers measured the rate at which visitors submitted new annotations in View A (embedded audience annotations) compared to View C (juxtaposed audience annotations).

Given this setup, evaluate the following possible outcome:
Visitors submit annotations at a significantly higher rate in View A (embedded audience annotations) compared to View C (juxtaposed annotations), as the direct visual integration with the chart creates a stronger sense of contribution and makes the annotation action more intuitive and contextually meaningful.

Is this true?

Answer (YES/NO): YES